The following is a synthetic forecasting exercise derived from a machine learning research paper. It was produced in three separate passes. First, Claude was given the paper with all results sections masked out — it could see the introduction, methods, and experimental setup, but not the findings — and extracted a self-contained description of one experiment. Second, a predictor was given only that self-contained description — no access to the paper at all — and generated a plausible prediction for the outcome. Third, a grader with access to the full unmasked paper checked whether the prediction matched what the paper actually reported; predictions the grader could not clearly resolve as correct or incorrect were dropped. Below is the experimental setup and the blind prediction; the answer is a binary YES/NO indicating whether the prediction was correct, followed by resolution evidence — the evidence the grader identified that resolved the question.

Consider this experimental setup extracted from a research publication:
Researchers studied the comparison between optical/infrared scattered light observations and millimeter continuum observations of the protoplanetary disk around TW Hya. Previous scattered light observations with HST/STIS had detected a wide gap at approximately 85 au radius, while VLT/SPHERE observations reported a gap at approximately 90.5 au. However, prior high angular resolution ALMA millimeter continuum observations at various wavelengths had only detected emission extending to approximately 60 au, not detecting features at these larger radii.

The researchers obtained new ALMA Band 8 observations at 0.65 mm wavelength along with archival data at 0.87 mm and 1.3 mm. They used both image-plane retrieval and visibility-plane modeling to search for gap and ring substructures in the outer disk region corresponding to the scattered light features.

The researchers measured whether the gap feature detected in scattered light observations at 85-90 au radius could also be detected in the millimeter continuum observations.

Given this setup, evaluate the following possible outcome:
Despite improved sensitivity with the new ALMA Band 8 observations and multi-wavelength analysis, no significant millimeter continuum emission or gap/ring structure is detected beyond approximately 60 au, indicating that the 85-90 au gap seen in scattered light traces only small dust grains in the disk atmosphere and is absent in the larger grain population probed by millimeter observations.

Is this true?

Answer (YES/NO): NO